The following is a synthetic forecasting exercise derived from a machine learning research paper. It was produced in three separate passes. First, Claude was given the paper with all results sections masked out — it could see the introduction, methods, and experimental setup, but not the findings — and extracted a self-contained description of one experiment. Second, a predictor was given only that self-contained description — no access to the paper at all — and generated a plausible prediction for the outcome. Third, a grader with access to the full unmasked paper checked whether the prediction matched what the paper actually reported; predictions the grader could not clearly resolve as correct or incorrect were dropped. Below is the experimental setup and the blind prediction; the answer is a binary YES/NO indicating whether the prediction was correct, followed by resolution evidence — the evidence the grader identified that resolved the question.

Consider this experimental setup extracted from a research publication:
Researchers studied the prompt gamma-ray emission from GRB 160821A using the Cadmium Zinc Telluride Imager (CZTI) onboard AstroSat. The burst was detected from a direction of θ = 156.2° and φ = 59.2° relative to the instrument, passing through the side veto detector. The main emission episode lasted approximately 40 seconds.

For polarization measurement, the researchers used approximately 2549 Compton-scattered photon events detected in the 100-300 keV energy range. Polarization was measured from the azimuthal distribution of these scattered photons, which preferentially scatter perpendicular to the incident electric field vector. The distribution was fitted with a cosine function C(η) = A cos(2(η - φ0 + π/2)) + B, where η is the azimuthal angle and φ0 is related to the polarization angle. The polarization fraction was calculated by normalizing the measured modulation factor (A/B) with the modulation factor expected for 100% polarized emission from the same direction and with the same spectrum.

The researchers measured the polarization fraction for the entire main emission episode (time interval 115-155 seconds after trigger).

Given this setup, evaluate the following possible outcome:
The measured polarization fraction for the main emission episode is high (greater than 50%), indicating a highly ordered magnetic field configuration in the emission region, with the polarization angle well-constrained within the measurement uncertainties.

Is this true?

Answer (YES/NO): NO